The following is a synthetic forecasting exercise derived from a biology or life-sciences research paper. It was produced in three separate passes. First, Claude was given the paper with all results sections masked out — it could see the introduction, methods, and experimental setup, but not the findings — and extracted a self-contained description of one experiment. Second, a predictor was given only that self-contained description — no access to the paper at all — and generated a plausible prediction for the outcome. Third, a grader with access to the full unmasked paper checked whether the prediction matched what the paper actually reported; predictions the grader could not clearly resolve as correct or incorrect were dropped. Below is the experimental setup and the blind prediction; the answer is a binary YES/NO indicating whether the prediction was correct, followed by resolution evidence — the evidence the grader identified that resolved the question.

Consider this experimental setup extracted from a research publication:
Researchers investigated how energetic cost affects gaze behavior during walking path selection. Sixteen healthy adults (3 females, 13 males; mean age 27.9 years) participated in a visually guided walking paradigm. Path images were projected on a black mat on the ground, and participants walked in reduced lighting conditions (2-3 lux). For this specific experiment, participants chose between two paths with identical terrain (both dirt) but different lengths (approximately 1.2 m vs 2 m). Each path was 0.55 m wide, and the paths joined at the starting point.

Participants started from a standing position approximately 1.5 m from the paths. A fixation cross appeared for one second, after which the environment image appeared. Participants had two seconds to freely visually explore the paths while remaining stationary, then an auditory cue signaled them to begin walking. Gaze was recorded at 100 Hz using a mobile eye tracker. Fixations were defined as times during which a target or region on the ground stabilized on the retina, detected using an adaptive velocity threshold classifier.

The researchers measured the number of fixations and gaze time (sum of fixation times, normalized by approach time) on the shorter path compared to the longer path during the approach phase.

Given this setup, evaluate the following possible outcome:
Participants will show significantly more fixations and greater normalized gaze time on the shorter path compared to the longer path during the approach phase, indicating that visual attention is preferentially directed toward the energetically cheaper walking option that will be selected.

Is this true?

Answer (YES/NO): YES